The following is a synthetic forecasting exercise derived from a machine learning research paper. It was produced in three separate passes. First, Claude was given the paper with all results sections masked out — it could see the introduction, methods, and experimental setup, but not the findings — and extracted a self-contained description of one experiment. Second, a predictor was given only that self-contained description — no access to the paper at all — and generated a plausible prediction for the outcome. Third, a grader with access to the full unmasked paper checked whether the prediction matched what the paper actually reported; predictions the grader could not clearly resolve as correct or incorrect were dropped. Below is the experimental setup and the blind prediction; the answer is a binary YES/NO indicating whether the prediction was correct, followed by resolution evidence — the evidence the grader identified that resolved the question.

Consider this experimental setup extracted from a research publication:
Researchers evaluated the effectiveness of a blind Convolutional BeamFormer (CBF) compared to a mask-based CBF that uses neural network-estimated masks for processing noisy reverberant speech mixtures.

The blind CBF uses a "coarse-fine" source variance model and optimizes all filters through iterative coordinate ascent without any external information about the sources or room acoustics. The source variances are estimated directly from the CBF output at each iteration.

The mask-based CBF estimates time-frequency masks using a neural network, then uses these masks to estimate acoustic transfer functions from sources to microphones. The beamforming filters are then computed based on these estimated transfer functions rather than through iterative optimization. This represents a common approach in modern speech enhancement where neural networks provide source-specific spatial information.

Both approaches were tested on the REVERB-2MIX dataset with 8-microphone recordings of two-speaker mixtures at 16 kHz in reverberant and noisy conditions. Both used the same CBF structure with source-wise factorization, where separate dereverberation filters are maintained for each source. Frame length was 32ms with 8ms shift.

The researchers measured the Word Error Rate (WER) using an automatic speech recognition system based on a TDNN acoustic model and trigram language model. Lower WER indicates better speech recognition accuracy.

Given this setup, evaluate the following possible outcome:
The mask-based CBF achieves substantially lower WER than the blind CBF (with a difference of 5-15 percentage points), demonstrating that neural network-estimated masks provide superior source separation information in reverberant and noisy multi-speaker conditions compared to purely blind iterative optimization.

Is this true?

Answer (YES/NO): NO